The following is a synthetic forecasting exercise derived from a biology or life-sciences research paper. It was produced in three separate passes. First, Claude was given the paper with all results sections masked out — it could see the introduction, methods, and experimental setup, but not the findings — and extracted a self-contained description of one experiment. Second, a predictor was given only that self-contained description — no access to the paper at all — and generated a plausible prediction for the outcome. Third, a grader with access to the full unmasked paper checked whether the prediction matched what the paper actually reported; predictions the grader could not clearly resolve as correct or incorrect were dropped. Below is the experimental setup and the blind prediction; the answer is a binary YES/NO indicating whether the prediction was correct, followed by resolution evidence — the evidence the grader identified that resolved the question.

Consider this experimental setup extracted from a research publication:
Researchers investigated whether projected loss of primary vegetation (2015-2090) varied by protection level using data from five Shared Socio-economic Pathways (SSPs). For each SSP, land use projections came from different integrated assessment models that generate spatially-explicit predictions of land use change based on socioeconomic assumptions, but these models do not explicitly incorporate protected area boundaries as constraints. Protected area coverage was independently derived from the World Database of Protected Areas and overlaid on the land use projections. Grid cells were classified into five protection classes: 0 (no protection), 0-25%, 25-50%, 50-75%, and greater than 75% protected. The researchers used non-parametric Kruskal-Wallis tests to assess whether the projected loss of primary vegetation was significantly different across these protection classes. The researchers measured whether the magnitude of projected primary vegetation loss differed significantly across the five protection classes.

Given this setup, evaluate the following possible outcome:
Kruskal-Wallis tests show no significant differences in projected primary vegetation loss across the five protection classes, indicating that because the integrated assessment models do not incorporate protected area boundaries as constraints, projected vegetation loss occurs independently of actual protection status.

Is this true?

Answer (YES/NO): NO